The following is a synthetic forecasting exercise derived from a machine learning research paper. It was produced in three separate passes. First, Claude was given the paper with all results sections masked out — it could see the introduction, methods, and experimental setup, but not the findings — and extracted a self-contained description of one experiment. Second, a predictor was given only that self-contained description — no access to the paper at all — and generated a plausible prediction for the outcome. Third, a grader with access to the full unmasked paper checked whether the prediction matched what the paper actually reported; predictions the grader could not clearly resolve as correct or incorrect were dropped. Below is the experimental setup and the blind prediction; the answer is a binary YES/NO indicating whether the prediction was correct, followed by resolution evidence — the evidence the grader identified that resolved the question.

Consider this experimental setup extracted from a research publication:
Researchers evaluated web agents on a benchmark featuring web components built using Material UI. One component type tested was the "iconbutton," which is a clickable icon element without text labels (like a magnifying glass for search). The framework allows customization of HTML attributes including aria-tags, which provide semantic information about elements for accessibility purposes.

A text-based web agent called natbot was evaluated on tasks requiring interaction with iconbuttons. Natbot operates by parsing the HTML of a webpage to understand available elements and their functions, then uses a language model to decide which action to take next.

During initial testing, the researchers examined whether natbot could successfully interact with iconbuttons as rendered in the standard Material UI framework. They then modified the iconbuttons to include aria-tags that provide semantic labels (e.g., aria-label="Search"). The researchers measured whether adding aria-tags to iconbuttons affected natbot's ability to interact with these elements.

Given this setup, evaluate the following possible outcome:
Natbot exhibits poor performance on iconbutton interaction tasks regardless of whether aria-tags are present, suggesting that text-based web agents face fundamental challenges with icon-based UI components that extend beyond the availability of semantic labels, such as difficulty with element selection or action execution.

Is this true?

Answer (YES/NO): NO